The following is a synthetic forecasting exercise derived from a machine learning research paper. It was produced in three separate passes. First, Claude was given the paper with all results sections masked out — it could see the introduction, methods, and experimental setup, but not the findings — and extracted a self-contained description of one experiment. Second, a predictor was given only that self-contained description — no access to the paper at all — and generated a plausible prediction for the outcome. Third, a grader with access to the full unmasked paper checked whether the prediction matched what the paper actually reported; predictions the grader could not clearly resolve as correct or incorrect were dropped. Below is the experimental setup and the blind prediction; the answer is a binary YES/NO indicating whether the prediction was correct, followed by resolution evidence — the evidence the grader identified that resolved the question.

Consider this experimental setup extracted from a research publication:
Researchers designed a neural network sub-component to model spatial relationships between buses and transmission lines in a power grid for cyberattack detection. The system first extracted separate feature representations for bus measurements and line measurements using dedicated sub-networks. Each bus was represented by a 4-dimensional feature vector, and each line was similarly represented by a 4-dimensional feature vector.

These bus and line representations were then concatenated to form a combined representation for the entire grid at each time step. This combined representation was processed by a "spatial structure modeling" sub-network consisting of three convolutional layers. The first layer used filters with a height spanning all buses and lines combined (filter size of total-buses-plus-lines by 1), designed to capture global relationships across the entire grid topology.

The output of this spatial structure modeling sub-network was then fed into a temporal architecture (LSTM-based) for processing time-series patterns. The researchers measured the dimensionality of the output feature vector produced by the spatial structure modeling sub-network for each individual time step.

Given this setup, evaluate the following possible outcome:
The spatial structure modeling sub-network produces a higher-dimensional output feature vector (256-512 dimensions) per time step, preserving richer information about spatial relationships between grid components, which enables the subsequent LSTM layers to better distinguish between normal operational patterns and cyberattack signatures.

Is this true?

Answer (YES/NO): NO